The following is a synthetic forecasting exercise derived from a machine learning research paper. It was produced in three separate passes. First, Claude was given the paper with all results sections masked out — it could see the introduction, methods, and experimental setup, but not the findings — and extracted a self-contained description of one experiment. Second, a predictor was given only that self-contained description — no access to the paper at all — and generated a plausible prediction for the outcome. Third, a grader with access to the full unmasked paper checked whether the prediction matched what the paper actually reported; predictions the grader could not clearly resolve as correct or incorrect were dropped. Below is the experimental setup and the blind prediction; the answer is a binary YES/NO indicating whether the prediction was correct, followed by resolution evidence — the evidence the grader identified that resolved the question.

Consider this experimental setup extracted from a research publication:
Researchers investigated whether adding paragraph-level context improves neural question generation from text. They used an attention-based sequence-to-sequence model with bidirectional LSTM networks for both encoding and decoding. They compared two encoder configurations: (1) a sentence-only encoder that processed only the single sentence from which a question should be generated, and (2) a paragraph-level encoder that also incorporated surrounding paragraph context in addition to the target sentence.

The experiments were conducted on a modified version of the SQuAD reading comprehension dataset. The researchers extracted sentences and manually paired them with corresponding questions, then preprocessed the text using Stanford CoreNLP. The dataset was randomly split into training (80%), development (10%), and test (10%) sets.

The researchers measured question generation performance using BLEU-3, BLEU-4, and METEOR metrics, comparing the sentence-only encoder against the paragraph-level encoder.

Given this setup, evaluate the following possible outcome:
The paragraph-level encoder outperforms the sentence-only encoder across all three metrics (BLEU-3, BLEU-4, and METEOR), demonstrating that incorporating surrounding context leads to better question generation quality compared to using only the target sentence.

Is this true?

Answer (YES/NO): NO